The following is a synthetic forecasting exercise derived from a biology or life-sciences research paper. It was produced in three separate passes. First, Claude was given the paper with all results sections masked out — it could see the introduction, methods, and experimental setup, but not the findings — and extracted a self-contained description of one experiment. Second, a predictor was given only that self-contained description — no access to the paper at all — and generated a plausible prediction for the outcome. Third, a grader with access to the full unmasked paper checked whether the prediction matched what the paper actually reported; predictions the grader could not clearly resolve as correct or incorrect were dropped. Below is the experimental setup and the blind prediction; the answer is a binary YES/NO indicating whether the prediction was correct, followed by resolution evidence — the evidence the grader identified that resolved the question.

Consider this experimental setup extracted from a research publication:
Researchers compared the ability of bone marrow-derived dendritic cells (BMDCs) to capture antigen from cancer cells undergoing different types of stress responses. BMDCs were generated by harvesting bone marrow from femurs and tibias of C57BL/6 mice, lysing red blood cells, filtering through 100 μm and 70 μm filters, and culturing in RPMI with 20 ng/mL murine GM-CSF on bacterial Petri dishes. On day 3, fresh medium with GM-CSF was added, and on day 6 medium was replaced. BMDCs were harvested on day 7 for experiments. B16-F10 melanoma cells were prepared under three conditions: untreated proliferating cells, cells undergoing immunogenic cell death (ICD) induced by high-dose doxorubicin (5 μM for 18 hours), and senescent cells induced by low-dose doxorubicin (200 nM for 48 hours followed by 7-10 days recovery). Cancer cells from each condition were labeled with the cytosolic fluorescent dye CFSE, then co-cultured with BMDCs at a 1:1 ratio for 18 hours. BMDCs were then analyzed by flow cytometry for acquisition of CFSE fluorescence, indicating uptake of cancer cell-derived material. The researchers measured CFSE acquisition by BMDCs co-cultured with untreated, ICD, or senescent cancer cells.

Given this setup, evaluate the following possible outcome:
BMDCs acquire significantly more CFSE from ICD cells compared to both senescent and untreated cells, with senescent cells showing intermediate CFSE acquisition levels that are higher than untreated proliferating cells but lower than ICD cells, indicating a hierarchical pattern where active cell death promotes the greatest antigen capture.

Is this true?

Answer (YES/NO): NO